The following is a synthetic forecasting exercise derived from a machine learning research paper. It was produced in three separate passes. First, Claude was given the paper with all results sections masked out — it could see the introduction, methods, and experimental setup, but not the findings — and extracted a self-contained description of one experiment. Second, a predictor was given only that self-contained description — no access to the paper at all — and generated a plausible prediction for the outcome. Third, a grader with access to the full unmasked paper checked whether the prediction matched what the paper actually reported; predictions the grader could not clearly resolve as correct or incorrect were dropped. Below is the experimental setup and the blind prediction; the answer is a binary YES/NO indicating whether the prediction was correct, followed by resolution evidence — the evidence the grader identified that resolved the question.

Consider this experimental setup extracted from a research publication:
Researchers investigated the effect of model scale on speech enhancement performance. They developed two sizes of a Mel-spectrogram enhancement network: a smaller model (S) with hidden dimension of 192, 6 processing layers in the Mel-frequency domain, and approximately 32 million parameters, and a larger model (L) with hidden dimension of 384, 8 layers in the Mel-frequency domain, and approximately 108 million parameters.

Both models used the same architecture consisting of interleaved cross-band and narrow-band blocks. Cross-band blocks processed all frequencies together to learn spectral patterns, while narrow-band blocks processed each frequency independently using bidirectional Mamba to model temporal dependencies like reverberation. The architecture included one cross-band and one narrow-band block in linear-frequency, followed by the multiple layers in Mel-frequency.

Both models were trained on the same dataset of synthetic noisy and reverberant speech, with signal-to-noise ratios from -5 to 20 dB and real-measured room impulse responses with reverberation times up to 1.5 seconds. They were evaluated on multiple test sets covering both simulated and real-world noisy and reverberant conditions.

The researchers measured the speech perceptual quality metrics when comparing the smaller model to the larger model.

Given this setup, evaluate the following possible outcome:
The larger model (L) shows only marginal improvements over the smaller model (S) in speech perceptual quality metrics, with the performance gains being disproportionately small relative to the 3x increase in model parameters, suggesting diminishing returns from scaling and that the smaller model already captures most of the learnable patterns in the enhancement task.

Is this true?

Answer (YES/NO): NO